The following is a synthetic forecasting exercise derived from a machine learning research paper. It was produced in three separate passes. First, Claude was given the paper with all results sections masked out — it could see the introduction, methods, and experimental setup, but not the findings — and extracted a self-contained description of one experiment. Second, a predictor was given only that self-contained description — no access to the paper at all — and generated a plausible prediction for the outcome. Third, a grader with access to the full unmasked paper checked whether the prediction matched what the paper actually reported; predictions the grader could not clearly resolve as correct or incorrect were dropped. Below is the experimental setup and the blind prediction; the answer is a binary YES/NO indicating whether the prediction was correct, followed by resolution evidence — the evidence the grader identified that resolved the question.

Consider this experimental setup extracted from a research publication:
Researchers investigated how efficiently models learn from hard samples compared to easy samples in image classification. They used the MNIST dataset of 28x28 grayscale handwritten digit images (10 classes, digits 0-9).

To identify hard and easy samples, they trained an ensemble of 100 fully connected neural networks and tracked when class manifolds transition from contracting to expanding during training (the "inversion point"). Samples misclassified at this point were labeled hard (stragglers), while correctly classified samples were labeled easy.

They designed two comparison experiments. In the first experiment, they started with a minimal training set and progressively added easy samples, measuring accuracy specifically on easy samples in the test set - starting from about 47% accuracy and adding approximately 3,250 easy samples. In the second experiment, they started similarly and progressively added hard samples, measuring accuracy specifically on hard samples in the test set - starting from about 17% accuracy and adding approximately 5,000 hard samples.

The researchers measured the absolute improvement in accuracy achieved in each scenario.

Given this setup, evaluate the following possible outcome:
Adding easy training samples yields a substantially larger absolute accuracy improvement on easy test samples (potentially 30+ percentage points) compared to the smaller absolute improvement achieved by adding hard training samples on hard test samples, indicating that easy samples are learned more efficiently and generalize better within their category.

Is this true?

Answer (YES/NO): YES